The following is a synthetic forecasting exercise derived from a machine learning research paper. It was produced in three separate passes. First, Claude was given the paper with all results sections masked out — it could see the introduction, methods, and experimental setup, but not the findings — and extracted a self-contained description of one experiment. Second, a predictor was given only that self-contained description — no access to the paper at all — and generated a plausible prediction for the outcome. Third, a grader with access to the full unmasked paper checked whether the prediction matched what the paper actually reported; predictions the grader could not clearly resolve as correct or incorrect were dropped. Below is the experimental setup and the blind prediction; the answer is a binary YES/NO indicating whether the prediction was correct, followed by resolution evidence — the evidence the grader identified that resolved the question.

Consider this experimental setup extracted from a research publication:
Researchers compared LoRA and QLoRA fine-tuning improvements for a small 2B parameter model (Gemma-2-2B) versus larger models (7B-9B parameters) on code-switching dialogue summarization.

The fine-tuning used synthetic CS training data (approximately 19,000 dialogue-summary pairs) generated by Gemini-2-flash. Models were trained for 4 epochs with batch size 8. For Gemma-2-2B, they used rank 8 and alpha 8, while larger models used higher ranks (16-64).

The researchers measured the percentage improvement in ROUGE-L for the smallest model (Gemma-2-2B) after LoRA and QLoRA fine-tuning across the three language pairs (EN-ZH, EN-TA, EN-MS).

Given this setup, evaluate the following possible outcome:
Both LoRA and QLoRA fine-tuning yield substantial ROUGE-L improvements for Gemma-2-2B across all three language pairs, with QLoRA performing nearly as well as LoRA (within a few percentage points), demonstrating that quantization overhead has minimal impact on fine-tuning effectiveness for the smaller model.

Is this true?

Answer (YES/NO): NO